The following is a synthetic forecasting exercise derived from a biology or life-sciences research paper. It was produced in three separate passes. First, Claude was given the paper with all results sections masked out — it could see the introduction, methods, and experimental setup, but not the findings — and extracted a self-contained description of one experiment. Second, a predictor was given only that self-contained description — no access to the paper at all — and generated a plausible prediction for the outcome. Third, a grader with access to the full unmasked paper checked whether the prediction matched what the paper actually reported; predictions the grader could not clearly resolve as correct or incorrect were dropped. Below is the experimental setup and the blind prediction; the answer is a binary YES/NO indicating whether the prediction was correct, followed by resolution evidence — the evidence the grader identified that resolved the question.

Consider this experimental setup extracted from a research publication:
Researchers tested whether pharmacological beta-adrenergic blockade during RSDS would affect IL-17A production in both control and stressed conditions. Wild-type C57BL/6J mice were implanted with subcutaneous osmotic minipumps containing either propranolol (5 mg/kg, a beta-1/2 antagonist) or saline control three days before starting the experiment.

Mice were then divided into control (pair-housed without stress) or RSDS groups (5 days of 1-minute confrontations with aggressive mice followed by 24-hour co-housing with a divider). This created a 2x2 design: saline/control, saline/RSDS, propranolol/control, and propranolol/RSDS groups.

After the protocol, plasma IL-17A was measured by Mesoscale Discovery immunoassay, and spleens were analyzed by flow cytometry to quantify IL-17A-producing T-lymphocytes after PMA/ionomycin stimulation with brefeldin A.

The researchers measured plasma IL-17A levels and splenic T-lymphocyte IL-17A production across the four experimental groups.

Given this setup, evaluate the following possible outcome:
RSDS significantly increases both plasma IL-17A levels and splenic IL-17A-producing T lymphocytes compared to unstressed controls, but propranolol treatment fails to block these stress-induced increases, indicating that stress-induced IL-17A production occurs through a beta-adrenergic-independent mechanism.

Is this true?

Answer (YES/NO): NO